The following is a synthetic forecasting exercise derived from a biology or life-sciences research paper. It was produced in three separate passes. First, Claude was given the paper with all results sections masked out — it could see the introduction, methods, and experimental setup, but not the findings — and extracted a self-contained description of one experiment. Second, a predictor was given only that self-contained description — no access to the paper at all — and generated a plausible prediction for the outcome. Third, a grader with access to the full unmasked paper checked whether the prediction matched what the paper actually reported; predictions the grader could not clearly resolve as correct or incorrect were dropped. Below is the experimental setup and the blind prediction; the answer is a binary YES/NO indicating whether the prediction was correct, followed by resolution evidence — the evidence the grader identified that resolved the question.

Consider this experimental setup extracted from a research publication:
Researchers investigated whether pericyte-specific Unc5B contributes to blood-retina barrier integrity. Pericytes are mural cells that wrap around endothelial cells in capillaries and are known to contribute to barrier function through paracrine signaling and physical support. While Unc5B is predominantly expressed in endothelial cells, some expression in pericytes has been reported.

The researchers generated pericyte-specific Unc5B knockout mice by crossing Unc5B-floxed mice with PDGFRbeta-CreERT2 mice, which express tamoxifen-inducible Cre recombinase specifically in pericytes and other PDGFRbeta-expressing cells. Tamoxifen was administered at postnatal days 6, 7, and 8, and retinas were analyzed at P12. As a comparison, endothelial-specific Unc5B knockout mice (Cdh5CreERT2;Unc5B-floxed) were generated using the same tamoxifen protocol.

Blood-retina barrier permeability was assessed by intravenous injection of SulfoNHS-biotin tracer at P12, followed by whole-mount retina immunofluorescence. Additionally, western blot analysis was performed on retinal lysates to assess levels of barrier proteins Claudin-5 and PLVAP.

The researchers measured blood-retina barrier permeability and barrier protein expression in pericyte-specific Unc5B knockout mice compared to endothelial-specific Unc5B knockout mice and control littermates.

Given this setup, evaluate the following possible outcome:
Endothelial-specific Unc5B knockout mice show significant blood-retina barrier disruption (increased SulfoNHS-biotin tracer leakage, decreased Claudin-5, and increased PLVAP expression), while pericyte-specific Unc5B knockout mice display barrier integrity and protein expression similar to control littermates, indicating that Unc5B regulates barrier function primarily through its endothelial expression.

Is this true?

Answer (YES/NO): NO